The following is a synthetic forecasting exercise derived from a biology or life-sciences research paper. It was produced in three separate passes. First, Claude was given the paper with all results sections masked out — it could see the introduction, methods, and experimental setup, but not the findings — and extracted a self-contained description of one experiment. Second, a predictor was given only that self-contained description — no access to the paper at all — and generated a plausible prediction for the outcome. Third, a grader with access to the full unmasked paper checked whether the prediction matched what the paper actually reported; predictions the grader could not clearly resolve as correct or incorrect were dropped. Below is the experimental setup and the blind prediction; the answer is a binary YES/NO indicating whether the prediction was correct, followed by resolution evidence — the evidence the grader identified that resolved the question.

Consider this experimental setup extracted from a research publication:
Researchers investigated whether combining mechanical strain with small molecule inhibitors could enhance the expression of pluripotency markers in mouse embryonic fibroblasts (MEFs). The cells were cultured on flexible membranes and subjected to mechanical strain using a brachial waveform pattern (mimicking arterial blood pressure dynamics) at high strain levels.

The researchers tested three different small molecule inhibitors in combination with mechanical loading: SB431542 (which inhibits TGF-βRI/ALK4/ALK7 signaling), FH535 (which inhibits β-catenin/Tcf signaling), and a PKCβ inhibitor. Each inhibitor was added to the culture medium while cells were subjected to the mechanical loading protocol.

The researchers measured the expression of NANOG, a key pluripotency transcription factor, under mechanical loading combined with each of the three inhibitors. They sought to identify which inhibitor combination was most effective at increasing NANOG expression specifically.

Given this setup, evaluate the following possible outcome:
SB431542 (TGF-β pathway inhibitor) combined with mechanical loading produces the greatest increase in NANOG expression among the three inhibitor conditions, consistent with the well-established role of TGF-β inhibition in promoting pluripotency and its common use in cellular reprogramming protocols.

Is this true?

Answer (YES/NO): NO